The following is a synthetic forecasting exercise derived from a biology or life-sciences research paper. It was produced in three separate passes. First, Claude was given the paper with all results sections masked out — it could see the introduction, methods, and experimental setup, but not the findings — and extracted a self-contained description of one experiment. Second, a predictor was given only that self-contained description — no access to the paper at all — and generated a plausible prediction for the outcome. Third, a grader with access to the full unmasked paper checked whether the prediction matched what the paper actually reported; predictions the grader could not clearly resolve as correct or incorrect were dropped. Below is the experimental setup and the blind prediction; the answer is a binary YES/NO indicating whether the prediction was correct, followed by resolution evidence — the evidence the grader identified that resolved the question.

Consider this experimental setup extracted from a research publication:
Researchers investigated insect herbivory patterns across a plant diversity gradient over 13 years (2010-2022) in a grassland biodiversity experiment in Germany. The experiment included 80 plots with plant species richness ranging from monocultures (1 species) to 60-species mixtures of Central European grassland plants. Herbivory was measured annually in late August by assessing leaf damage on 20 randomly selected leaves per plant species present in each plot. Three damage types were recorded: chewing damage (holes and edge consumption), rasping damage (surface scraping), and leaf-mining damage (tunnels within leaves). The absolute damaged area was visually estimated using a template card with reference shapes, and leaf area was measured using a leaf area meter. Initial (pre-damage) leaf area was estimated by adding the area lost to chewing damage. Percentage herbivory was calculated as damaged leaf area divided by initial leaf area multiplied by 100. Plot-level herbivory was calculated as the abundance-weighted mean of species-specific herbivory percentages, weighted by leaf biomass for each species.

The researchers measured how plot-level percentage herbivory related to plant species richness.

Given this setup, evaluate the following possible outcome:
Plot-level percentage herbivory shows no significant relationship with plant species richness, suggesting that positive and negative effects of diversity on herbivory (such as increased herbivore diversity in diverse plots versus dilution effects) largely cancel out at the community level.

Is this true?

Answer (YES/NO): NO